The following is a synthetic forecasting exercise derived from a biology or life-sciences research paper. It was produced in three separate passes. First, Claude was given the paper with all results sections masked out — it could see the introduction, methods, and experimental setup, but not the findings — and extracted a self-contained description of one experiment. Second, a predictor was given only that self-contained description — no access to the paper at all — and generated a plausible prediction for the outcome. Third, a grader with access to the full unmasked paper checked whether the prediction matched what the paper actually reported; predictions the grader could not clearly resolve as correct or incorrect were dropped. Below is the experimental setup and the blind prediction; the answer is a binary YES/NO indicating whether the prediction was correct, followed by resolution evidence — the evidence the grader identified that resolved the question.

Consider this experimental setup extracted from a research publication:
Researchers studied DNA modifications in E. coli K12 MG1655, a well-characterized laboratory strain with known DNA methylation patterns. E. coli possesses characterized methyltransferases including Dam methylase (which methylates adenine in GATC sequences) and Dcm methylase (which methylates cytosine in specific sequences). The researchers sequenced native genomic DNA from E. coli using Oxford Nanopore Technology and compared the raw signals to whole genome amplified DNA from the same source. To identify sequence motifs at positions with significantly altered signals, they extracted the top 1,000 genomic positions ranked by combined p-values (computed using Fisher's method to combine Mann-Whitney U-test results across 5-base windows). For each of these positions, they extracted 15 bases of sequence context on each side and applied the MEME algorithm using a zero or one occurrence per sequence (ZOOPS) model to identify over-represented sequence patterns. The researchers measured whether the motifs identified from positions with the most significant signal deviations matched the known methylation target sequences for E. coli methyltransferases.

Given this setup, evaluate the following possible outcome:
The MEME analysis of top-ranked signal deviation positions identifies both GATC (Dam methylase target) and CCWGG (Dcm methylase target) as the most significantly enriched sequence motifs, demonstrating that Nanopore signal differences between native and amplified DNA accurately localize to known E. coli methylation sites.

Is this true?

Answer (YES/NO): YES